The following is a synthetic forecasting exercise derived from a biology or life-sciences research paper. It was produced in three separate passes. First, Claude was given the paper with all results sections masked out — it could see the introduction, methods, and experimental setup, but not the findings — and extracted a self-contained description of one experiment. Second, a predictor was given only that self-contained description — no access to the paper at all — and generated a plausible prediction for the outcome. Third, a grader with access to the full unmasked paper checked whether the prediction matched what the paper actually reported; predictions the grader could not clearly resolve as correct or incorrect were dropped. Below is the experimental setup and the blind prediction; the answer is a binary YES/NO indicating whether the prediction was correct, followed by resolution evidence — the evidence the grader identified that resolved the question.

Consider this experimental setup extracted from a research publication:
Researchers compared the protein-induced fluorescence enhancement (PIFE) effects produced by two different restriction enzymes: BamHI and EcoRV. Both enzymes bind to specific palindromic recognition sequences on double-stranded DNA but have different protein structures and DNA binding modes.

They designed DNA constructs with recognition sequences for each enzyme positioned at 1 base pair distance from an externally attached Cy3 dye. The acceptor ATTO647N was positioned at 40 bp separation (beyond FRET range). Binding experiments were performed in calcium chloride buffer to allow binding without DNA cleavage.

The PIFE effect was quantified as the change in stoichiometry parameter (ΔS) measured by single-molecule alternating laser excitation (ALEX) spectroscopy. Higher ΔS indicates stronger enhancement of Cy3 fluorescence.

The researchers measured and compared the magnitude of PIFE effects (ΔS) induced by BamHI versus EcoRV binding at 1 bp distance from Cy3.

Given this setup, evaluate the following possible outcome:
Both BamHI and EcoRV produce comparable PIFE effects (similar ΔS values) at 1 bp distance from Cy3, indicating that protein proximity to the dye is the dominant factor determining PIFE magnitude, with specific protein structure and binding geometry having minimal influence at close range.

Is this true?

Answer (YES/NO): NO